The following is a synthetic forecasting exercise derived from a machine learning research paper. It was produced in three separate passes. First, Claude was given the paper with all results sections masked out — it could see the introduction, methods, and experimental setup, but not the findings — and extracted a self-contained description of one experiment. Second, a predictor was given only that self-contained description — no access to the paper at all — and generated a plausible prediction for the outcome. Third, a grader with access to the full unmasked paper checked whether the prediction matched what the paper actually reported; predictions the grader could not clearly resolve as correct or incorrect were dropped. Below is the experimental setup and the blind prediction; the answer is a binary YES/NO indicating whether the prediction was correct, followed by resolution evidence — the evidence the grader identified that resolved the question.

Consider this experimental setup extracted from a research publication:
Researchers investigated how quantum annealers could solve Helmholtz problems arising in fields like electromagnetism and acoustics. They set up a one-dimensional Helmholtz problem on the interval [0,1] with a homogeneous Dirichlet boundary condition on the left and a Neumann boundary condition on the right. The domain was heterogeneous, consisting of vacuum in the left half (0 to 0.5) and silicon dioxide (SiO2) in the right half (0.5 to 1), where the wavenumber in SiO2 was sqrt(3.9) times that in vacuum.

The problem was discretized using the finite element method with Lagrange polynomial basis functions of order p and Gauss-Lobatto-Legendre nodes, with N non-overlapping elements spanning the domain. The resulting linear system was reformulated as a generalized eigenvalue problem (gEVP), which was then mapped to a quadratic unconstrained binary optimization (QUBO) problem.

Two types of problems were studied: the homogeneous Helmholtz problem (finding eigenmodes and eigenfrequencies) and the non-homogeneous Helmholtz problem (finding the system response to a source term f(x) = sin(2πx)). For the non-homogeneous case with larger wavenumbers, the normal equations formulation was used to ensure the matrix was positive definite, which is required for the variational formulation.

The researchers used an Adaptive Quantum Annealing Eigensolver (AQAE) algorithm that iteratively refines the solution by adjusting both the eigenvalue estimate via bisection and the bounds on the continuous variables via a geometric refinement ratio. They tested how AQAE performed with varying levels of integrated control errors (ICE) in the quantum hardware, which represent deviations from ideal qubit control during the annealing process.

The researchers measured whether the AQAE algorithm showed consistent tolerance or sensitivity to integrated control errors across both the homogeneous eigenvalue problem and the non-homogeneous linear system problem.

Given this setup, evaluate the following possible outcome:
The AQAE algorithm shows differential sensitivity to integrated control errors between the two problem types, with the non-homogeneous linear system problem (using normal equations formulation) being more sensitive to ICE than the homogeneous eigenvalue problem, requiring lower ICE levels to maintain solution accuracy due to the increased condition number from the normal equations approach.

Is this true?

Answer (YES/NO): YES